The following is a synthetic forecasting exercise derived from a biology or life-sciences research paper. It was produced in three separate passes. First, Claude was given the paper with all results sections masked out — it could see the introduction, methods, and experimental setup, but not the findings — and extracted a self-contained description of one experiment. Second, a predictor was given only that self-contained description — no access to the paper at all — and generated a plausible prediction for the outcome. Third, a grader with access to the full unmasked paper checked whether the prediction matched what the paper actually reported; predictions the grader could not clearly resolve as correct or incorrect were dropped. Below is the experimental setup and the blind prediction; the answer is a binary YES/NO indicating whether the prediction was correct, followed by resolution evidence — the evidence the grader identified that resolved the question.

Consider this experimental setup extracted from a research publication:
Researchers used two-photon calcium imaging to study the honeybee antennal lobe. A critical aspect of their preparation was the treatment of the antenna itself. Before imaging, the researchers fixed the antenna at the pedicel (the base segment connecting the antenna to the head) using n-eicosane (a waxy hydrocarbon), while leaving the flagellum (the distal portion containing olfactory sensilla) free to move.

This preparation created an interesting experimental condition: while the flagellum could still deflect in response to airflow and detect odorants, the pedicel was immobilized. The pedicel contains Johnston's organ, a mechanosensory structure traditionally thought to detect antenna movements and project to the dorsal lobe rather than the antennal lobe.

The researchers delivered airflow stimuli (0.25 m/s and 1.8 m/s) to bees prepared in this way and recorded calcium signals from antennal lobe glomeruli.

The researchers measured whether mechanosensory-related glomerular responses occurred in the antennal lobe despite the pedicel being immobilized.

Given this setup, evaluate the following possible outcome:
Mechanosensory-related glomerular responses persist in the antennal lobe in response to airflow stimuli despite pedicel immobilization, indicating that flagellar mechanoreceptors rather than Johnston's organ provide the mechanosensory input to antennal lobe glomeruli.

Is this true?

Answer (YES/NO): YES